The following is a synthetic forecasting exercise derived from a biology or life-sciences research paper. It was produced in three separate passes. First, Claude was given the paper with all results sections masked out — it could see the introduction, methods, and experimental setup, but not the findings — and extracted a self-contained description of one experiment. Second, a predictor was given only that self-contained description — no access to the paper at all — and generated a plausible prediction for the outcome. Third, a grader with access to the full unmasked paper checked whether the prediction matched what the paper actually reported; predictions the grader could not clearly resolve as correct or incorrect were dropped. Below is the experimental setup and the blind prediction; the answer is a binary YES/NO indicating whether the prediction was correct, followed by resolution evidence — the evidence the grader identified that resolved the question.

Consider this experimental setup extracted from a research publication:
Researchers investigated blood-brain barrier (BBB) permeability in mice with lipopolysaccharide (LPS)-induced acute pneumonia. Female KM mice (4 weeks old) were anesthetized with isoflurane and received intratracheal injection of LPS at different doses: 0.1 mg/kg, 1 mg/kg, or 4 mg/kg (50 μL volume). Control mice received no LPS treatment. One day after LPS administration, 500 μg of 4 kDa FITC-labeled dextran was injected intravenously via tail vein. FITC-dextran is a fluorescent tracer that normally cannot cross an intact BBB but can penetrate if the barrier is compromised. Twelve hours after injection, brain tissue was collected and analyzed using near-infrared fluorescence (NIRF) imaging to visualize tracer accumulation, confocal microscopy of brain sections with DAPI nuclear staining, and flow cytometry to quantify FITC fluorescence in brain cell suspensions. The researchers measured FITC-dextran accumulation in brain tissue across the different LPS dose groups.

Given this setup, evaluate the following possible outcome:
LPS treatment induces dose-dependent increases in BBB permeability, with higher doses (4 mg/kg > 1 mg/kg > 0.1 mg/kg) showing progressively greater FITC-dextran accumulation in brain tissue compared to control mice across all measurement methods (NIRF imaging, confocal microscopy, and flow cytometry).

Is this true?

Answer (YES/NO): NO